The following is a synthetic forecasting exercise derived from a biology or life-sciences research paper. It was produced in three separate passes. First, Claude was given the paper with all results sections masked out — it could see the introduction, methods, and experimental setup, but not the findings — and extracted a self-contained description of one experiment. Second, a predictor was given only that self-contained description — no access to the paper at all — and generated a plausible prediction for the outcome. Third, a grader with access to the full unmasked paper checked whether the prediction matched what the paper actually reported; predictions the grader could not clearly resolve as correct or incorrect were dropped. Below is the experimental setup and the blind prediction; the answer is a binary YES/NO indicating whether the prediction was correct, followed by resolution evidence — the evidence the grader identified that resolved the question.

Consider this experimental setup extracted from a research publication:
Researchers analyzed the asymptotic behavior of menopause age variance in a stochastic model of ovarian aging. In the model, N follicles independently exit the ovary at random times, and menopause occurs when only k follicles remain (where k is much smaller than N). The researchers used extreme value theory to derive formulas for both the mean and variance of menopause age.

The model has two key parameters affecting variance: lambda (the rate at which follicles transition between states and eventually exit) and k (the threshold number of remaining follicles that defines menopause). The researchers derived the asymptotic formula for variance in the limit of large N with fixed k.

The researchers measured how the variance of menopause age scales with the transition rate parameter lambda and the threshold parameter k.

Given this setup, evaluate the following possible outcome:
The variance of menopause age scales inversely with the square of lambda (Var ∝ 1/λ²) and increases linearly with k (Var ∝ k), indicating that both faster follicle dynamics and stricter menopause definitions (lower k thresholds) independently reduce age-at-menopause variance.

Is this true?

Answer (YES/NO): NO